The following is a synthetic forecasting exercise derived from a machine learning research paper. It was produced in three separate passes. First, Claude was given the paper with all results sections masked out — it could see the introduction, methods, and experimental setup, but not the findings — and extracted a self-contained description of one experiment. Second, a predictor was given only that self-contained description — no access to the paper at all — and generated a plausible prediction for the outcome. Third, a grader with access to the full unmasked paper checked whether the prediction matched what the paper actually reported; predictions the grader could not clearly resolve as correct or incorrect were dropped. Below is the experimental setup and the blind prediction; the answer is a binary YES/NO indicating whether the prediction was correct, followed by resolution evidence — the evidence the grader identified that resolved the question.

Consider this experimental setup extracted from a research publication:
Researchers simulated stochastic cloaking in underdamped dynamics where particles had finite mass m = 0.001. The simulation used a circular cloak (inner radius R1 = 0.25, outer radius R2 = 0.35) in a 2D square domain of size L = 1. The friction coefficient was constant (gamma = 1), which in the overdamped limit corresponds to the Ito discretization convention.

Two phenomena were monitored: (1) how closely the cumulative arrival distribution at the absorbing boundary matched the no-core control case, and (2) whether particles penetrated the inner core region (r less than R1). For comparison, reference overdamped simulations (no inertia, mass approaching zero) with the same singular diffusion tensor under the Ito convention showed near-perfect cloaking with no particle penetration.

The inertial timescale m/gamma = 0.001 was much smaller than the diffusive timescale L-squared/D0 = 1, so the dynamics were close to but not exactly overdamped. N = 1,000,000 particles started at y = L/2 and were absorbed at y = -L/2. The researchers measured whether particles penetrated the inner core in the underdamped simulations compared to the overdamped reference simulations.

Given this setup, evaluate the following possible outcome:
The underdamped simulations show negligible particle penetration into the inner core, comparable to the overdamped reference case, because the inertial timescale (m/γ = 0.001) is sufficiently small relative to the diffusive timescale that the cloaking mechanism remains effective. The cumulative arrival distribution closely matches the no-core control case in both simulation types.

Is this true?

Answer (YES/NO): NO